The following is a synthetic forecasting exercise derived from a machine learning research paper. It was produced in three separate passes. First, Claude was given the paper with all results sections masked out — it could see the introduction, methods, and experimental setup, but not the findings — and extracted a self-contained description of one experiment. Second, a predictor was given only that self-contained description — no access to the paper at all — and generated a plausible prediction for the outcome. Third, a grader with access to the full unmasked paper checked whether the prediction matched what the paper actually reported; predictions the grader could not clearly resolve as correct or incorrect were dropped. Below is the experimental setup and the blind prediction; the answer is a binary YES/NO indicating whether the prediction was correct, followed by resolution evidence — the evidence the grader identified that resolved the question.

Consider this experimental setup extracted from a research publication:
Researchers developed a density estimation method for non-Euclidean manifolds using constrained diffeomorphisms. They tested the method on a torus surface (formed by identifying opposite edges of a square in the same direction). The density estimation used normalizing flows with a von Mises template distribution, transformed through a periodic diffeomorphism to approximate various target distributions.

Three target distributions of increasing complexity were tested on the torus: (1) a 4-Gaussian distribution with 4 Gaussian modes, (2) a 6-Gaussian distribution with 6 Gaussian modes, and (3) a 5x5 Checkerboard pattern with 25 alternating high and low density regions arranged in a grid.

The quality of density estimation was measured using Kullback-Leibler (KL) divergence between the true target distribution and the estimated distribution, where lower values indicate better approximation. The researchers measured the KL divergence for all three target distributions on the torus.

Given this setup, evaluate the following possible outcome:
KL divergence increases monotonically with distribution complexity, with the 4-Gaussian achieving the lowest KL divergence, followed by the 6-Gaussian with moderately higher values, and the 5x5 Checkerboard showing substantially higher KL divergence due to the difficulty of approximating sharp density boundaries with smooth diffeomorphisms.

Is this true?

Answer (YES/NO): NO